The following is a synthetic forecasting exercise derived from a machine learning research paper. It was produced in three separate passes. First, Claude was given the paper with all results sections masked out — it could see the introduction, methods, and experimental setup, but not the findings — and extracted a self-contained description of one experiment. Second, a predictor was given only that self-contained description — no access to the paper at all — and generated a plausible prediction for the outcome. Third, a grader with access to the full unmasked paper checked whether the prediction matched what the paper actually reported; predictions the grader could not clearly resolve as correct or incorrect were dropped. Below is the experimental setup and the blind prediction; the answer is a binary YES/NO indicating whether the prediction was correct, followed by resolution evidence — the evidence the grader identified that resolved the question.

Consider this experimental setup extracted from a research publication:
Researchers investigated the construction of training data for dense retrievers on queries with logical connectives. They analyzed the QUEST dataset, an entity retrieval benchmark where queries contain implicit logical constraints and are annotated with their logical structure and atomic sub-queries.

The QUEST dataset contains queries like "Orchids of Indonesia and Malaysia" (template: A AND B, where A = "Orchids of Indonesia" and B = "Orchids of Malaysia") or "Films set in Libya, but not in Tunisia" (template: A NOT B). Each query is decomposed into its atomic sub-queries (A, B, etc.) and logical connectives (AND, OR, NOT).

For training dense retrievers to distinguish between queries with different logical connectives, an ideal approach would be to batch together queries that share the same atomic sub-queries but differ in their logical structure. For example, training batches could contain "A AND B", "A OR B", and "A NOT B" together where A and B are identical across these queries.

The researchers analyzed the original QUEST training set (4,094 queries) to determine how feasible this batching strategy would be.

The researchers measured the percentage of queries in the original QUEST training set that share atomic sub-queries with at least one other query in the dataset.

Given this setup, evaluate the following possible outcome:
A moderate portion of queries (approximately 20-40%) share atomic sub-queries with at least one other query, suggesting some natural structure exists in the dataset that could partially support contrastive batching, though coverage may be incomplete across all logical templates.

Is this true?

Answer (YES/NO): NO